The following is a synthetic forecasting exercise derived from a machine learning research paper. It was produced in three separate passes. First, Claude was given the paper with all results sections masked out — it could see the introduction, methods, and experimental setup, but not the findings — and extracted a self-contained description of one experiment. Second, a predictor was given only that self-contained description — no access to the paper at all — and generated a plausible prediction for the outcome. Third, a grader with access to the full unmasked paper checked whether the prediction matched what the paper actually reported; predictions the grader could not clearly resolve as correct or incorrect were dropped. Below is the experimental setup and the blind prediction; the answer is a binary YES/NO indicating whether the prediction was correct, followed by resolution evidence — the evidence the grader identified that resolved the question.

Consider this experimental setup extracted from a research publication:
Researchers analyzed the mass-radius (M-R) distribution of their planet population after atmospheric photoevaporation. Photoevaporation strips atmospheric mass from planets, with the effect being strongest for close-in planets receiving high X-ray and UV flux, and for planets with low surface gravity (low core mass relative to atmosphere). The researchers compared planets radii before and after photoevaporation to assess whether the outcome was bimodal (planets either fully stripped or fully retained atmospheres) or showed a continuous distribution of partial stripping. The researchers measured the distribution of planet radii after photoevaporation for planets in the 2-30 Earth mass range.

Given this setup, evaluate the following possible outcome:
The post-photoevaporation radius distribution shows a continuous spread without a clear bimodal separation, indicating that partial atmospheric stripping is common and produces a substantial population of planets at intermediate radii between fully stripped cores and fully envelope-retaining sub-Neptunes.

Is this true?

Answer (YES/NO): NO